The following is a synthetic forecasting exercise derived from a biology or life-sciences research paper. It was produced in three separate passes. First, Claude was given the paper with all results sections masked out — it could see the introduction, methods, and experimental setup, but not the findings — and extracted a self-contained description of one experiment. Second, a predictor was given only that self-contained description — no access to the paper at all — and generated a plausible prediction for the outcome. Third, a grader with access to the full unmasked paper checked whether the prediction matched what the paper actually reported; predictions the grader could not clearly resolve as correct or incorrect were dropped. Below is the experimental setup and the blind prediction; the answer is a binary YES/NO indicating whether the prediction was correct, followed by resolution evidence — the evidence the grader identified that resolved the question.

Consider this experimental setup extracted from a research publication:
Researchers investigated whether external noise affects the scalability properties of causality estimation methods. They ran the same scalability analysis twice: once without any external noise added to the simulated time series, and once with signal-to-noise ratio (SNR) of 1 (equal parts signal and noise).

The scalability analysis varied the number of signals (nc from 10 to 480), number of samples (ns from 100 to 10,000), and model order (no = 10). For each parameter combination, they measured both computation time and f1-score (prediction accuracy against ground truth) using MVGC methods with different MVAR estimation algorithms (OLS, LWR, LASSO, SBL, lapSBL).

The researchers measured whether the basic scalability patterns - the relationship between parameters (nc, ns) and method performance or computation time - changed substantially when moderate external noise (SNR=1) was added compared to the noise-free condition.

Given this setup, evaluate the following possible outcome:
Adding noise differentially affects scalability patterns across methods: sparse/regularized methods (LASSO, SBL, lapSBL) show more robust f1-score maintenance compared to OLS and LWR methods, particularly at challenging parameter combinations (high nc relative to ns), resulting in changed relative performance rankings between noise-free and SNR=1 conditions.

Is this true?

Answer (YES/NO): NO